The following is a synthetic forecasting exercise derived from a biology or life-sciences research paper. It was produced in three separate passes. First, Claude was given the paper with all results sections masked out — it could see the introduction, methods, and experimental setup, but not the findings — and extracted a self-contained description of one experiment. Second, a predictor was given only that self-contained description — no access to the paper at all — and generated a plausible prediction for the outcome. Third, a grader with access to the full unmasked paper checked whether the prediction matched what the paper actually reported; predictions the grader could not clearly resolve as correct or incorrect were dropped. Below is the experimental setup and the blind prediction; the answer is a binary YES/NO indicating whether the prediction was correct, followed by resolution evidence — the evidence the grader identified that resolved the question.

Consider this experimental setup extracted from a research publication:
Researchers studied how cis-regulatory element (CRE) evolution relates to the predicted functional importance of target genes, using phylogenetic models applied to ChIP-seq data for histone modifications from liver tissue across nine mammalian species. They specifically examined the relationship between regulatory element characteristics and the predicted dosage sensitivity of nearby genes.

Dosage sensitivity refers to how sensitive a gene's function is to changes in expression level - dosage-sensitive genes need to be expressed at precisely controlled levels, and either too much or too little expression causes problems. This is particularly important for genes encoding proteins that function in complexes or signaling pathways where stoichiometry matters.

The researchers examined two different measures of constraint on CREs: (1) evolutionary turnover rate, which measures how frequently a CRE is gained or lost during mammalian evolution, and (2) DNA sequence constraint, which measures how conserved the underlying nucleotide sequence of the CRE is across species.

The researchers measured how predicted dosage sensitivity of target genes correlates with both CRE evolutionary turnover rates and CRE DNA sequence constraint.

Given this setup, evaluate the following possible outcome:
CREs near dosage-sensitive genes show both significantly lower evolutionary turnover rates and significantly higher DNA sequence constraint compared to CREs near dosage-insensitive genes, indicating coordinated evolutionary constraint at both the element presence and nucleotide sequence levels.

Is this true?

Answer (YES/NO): NO